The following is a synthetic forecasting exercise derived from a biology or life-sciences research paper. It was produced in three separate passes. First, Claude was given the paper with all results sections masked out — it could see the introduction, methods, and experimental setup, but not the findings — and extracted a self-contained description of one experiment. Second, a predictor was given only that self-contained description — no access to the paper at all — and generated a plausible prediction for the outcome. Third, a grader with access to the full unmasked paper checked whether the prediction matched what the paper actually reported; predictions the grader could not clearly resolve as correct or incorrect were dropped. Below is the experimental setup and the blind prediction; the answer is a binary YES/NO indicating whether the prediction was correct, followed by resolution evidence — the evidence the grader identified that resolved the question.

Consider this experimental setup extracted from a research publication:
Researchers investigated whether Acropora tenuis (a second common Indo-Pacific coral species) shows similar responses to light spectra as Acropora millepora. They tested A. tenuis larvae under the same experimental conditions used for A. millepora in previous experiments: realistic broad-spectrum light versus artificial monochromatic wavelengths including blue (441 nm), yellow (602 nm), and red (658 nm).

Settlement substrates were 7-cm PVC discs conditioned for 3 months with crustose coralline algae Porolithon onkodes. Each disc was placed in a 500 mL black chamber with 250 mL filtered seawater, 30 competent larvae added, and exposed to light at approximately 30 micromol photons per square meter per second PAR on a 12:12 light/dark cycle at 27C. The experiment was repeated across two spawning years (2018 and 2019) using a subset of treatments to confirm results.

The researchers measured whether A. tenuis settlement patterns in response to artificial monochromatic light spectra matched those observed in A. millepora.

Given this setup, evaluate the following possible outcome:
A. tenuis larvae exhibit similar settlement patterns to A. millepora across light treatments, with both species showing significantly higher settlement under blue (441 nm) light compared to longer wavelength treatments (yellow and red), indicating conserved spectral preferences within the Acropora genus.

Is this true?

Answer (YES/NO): NO